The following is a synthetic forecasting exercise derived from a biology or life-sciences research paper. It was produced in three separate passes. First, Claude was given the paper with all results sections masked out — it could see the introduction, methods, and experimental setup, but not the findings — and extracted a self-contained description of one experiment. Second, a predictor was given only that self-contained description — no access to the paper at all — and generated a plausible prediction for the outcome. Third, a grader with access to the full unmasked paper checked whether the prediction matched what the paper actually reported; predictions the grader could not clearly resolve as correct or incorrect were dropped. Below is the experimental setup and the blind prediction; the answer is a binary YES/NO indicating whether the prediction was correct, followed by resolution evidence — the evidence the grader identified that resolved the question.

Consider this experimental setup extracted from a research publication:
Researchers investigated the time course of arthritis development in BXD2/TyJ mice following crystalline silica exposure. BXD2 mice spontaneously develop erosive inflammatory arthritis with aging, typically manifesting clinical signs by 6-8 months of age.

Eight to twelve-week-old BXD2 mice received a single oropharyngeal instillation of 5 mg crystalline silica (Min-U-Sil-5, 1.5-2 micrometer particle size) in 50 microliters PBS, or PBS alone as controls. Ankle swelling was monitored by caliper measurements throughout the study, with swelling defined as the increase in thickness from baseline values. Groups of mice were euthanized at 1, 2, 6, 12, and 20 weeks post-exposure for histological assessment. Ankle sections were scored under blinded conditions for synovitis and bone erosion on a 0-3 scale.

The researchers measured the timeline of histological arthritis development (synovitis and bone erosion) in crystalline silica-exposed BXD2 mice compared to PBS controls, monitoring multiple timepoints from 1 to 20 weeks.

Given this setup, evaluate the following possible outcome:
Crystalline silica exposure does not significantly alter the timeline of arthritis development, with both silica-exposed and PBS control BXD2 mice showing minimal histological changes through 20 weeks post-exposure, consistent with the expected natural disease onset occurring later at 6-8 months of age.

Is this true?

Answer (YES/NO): NO